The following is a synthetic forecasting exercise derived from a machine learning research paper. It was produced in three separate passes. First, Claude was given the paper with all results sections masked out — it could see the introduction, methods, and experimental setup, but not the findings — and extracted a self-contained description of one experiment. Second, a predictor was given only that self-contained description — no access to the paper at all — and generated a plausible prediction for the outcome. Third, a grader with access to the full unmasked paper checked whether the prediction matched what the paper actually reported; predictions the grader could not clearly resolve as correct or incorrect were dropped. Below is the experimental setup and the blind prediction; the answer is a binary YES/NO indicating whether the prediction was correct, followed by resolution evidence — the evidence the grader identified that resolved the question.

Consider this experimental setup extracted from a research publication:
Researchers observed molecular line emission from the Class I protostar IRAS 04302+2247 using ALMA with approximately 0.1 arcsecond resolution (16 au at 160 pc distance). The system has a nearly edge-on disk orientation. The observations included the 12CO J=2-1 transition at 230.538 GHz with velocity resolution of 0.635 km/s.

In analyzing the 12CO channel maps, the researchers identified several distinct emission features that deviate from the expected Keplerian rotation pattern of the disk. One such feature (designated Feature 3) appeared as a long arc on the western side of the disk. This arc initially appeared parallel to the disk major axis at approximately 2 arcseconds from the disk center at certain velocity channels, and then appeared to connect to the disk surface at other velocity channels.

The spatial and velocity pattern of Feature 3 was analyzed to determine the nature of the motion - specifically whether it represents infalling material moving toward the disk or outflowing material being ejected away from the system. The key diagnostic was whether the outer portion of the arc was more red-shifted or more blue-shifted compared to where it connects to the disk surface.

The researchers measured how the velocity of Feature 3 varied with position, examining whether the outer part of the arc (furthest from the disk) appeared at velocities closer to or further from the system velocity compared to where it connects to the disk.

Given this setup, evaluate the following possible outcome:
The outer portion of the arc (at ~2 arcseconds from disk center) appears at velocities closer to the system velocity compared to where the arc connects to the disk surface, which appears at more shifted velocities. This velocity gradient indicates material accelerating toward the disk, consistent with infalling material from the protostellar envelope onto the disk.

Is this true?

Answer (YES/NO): YES